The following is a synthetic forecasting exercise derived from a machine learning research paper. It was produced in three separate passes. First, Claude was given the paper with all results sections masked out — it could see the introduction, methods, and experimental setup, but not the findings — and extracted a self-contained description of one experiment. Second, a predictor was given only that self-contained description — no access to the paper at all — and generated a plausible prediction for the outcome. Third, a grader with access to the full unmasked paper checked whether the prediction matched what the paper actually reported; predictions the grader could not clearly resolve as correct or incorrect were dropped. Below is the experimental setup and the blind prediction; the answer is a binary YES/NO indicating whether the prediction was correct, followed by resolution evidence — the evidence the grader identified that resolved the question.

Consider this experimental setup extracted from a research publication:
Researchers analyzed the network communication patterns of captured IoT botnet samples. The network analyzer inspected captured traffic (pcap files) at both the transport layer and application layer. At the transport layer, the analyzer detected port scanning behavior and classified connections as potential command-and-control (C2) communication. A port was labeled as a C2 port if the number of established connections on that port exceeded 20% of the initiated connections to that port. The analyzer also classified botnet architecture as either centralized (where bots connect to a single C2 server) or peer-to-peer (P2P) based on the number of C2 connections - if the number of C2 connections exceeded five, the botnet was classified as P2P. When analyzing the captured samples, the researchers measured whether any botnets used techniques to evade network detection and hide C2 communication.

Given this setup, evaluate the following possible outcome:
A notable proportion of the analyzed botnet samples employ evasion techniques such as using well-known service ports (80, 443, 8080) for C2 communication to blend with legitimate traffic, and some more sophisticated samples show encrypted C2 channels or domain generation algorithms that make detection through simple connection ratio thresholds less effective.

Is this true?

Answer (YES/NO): NO